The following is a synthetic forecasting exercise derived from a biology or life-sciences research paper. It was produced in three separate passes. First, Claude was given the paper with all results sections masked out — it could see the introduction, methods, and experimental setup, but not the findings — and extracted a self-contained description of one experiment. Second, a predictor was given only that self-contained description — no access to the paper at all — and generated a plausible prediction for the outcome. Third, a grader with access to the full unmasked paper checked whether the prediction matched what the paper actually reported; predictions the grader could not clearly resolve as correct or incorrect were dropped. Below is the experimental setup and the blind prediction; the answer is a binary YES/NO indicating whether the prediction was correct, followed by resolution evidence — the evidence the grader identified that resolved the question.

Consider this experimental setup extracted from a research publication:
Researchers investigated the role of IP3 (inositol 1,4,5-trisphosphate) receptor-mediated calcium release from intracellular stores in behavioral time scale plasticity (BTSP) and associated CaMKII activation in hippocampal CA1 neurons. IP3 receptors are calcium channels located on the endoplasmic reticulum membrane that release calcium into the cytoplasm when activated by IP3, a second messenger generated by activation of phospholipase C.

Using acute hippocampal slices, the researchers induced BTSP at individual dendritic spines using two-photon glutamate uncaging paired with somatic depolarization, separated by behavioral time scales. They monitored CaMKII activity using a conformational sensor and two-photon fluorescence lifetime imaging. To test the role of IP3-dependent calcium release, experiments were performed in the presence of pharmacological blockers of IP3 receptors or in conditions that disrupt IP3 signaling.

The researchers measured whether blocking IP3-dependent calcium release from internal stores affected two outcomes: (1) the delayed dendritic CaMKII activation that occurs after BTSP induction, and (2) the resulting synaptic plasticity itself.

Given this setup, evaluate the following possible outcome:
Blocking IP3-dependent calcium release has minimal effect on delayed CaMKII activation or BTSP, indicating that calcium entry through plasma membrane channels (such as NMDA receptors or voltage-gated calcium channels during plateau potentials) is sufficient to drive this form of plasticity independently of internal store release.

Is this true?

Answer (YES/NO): NO